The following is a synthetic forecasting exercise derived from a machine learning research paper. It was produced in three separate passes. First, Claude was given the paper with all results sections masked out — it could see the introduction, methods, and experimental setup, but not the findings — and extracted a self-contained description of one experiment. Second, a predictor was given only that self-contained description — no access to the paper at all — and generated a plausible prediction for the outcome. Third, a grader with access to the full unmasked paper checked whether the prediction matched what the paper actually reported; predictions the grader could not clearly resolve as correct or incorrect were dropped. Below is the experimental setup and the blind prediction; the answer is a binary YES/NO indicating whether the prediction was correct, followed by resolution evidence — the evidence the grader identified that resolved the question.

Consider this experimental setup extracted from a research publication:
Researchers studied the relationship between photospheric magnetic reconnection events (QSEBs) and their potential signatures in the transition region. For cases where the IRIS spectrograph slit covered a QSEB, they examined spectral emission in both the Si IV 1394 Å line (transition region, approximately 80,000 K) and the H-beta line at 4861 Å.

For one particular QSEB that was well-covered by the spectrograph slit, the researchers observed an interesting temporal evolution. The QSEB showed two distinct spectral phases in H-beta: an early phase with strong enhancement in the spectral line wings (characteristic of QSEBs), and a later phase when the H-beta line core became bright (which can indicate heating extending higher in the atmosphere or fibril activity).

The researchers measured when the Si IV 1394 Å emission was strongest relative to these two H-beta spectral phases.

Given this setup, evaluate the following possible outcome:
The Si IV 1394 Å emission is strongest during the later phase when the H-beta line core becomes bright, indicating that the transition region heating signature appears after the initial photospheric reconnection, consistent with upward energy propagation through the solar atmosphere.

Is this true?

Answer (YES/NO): NO